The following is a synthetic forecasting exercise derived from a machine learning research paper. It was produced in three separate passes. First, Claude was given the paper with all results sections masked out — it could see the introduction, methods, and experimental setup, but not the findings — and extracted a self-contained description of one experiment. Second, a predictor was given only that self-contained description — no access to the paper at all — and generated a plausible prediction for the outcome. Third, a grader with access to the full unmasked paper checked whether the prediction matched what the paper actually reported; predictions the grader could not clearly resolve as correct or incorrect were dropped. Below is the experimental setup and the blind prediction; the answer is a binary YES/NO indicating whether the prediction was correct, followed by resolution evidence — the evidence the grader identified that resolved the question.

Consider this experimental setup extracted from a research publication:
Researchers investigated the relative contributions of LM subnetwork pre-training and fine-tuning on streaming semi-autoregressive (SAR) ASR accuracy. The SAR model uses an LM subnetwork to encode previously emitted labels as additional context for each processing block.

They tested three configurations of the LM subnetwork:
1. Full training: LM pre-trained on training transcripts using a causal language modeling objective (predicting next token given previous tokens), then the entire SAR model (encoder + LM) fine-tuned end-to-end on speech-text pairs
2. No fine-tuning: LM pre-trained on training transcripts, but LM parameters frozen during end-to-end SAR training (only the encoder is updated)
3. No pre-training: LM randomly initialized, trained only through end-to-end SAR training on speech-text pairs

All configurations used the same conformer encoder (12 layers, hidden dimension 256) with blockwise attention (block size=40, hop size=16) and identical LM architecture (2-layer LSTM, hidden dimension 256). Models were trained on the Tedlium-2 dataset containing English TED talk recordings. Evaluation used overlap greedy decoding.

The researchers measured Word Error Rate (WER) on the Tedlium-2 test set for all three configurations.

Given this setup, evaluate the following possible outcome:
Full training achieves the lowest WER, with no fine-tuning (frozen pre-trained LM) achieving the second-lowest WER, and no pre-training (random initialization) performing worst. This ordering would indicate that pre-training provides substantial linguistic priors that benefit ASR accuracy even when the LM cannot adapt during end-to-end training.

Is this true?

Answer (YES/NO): YES